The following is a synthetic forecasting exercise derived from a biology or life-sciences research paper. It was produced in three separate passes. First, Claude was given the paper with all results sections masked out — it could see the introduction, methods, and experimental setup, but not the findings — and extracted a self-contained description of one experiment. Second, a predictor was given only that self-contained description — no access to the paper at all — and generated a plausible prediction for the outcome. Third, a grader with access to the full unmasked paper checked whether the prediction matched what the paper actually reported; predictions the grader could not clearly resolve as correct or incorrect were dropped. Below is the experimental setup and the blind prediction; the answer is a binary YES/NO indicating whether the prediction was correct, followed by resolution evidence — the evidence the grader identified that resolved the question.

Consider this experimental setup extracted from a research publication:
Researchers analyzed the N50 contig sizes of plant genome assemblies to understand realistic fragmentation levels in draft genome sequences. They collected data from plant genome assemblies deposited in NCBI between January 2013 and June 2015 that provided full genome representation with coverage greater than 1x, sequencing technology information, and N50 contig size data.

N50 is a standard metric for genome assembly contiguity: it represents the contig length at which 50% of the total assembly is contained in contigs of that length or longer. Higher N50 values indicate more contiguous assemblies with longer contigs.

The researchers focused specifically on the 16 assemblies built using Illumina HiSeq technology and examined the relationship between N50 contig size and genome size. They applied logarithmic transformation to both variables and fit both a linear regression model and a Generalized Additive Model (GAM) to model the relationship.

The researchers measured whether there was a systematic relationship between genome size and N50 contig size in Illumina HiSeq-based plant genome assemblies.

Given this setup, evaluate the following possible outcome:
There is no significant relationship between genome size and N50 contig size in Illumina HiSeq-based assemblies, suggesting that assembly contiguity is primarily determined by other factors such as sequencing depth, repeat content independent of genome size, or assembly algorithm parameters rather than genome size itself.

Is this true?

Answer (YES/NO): NO